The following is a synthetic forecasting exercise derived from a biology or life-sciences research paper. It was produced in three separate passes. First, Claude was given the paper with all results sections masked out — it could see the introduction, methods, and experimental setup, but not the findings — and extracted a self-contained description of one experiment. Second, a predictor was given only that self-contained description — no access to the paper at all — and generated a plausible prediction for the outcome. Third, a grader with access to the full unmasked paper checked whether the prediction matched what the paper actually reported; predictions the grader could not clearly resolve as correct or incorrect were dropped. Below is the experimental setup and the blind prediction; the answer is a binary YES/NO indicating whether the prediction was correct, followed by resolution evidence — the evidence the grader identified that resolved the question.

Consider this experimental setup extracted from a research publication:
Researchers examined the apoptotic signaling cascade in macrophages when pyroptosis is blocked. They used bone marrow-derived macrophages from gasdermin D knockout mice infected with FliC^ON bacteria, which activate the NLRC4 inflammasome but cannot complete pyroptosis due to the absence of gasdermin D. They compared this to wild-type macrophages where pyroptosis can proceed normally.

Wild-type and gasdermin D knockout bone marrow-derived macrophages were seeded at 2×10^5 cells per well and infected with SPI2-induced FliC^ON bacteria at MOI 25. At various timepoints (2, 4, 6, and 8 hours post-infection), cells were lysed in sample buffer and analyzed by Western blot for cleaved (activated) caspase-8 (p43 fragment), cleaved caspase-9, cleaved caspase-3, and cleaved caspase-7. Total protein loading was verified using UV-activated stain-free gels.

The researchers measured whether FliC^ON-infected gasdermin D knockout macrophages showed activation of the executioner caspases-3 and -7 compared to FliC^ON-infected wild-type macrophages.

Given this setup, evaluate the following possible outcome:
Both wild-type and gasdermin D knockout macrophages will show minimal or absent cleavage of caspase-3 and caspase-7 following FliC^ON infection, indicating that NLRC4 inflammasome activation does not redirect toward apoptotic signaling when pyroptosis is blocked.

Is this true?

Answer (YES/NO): NO